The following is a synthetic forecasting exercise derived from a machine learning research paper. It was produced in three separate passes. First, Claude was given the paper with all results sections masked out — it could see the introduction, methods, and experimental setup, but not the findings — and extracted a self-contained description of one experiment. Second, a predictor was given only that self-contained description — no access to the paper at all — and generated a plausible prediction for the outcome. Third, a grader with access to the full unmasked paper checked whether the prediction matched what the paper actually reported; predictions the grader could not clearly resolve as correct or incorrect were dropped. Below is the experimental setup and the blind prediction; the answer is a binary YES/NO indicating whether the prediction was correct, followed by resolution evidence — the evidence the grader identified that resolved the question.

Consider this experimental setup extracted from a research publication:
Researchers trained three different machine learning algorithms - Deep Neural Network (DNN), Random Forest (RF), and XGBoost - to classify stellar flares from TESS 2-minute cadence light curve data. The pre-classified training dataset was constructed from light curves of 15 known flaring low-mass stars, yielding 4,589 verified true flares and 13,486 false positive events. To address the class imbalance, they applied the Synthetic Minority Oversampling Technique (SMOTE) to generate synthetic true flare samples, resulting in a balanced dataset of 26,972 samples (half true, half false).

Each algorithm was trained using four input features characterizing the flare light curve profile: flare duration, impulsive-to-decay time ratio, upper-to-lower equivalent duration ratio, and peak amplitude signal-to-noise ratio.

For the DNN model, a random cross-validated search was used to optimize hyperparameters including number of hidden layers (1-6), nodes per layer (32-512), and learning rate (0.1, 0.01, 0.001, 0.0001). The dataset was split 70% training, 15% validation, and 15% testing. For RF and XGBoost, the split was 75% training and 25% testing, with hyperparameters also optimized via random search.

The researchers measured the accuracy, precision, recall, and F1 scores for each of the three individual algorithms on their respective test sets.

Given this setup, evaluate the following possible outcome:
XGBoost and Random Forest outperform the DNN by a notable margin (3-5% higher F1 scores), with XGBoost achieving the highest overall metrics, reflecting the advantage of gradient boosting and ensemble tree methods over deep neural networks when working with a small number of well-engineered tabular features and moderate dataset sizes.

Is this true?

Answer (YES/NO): NO